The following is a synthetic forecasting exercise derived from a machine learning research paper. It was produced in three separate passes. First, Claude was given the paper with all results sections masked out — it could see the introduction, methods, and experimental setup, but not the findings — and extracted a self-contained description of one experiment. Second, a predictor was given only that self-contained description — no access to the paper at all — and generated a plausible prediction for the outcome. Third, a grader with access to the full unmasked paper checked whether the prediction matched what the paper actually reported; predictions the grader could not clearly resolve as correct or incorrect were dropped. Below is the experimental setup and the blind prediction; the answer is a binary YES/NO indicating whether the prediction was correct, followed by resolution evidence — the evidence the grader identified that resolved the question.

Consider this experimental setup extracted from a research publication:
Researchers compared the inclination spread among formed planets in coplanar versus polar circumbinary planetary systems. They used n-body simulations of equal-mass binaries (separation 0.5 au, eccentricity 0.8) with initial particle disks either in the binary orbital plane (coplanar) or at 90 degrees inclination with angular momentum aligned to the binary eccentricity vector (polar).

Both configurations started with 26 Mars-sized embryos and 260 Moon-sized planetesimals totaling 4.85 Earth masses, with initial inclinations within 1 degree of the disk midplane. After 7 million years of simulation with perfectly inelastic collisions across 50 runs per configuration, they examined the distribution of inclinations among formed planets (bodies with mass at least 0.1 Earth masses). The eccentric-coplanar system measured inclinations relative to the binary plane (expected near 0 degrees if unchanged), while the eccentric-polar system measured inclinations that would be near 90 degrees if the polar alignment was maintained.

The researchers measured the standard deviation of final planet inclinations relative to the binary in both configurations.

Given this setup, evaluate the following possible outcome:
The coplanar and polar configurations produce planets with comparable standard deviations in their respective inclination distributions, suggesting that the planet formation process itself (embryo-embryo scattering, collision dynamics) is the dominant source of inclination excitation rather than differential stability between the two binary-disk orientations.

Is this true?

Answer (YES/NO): NO